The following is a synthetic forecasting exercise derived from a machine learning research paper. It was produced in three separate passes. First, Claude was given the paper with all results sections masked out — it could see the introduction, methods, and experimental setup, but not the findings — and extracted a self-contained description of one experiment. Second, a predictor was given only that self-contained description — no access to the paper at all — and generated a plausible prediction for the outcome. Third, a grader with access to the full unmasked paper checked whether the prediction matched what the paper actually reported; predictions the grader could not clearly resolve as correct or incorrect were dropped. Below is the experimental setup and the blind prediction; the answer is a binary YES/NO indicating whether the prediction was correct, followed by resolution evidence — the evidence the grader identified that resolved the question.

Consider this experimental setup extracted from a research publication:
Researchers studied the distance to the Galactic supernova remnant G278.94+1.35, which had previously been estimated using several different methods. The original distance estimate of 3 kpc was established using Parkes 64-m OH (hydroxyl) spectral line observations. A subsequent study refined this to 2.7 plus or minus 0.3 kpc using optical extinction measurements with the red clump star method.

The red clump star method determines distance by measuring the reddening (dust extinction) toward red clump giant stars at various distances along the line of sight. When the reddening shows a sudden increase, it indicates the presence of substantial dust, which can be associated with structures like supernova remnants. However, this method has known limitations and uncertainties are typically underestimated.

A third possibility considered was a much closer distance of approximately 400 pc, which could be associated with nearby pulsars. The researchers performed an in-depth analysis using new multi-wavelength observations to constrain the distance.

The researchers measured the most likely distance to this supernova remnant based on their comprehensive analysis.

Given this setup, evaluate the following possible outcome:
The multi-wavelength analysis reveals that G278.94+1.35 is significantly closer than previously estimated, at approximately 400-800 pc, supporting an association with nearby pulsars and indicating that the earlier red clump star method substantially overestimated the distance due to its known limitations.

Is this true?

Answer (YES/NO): NO